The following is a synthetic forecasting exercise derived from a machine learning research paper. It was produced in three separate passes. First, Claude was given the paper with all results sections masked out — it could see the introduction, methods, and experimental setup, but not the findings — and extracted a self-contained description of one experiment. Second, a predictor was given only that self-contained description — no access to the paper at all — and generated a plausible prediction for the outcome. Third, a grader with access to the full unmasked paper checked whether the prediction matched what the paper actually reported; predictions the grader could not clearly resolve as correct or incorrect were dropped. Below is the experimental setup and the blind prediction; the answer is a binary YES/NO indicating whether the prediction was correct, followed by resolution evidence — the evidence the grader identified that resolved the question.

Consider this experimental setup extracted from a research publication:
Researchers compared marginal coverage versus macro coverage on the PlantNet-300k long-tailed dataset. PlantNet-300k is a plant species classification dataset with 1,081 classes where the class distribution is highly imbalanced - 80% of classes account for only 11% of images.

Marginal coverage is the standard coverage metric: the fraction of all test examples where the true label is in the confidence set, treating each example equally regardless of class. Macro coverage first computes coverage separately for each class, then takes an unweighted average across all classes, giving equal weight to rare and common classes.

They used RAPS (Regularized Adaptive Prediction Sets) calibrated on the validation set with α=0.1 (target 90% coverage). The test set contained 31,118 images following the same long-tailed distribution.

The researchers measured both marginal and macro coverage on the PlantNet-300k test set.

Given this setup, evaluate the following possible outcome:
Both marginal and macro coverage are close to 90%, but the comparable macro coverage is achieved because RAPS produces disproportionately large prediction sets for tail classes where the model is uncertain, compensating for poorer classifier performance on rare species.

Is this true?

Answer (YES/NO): NO